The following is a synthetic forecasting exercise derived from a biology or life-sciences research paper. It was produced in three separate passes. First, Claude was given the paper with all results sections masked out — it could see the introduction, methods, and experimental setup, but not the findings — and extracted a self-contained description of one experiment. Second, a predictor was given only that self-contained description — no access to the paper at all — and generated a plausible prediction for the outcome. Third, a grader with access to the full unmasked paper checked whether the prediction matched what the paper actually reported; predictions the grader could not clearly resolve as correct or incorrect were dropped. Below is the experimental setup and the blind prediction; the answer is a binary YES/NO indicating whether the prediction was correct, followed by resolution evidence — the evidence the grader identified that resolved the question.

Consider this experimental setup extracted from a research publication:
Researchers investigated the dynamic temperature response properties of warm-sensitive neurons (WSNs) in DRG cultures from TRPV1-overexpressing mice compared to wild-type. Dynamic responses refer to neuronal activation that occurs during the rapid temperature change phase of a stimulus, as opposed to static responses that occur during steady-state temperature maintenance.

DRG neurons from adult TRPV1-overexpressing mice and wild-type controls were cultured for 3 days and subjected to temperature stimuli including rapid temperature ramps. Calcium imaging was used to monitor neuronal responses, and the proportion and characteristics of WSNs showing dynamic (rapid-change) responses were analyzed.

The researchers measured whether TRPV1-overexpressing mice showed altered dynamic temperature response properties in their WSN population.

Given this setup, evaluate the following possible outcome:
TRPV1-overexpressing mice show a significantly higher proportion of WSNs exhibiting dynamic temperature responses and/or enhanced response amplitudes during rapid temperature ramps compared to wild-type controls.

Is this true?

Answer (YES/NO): YES